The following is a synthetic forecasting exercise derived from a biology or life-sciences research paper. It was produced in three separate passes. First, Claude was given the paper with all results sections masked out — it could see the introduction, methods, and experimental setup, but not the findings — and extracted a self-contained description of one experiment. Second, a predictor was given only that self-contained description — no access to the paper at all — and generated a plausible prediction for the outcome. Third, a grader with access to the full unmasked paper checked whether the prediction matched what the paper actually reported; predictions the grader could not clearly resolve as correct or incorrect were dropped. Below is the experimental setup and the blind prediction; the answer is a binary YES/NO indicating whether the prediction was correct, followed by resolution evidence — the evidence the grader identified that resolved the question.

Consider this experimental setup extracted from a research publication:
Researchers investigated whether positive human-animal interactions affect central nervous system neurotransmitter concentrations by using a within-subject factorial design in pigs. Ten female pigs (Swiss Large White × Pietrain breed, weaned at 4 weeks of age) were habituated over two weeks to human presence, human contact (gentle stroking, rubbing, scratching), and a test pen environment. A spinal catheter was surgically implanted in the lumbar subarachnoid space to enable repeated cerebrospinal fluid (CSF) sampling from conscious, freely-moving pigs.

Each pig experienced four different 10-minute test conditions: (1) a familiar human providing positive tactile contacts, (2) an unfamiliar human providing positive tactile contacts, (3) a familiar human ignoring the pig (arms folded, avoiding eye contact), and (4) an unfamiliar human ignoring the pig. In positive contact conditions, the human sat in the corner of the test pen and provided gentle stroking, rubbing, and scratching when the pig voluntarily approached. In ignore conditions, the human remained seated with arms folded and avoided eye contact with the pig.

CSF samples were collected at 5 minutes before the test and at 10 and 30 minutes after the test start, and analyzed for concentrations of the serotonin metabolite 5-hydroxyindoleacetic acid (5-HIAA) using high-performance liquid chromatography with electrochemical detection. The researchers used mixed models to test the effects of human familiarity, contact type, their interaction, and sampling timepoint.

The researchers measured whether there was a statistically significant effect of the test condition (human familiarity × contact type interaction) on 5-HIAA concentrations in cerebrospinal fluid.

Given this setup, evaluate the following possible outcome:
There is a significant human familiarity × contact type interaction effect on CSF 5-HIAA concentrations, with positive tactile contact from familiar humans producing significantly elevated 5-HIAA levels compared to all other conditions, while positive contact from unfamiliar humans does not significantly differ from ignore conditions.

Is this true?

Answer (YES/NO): NO